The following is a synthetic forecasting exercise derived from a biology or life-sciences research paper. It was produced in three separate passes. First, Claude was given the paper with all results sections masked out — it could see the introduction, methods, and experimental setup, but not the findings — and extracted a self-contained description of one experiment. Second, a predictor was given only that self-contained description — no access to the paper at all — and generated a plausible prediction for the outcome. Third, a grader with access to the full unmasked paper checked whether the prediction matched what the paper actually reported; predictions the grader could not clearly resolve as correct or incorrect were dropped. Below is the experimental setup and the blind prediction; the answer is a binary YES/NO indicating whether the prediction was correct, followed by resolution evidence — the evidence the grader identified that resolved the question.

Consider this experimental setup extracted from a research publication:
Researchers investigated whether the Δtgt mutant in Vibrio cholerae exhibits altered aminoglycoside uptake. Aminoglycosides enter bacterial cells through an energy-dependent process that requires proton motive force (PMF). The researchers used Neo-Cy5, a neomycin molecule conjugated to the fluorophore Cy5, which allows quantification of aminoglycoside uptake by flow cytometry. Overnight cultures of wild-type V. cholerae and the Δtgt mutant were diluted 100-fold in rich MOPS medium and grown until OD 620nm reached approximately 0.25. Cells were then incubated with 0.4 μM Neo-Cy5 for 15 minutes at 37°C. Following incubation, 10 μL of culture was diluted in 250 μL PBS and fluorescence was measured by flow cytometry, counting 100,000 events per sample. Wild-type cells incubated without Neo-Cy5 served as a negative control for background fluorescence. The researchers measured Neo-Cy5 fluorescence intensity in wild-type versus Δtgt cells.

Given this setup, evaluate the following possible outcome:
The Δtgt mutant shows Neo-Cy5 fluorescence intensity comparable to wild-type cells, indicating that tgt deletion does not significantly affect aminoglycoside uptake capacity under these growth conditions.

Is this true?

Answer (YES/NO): YES